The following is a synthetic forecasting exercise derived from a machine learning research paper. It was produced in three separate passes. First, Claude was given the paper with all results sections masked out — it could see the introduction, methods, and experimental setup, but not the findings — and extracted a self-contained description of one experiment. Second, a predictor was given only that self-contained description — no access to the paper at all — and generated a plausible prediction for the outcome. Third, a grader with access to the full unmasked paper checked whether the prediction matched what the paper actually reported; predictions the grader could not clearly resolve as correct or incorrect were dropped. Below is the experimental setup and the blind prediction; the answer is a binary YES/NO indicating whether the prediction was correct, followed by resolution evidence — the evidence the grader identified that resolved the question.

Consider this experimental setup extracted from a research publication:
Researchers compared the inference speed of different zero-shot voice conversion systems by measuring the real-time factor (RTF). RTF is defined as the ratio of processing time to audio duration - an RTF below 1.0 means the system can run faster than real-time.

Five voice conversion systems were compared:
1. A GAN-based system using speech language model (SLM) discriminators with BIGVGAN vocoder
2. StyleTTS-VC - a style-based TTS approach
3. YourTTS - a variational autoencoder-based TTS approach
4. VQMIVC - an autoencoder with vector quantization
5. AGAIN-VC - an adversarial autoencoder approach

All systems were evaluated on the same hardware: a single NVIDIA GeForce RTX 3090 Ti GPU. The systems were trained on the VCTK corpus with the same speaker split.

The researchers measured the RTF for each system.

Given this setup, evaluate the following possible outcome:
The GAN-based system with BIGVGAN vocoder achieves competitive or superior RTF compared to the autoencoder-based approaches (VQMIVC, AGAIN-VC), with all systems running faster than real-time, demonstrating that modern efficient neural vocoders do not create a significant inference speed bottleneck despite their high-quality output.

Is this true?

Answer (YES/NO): YES